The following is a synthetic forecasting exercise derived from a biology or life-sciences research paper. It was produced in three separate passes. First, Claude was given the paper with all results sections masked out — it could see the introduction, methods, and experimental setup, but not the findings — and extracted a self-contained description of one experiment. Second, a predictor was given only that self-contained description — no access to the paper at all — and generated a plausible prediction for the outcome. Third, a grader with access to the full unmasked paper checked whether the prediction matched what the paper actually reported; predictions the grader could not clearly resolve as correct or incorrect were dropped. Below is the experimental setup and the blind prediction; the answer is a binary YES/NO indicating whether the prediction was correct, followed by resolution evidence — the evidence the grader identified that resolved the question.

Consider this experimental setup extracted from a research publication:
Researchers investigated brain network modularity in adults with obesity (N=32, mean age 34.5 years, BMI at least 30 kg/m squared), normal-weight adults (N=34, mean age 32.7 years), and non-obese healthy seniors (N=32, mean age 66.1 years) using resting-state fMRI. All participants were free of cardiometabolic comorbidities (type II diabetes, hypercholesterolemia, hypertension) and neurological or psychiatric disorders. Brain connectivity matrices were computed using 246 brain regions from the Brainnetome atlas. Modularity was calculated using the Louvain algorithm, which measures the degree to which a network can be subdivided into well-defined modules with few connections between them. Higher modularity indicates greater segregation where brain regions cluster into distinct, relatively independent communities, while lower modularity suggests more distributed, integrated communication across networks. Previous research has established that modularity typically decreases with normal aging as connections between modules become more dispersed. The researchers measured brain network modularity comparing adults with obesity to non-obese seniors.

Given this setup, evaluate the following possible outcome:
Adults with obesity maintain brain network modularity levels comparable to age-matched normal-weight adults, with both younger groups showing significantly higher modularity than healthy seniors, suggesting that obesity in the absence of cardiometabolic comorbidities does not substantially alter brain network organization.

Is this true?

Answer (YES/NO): NO